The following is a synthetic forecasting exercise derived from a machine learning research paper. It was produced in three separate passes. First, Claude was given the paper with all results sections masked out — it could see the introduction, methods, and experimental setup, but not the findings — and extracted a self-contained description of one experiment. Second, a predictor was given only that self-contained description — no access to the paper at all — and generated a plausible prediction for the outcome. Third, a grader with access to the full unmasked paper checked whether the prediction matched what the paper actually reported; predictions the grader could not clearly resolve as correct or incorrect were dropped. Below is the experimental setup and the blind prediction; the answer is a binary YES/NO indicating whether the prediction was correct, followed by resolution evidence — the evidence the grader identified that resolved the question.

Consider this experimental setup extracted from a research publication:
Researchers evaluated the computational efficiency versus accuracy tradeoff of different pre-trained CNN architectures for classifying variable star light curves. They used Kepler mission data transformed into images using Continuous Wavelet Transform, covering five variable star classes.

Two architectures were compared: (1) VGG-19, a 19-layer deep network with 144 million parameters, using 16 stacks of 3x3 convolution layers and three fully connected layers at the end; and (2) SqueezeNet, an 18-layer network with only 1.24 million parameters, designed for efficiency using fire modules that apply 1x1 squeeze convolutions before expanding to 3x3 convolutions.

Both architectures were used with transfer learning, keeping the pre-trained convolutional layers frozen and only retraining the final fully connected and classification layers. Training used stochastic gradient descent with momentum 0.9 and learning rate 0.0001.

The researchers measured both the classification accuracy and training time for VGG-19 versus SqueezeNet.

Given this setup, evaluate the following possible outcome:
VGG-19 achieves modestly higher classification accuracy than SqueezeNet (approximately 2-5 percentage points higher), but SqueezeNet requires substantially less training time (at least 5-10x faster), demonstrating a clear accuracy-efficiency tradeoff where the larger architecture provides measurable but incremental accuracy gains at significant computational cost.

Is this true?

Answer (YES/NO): NO